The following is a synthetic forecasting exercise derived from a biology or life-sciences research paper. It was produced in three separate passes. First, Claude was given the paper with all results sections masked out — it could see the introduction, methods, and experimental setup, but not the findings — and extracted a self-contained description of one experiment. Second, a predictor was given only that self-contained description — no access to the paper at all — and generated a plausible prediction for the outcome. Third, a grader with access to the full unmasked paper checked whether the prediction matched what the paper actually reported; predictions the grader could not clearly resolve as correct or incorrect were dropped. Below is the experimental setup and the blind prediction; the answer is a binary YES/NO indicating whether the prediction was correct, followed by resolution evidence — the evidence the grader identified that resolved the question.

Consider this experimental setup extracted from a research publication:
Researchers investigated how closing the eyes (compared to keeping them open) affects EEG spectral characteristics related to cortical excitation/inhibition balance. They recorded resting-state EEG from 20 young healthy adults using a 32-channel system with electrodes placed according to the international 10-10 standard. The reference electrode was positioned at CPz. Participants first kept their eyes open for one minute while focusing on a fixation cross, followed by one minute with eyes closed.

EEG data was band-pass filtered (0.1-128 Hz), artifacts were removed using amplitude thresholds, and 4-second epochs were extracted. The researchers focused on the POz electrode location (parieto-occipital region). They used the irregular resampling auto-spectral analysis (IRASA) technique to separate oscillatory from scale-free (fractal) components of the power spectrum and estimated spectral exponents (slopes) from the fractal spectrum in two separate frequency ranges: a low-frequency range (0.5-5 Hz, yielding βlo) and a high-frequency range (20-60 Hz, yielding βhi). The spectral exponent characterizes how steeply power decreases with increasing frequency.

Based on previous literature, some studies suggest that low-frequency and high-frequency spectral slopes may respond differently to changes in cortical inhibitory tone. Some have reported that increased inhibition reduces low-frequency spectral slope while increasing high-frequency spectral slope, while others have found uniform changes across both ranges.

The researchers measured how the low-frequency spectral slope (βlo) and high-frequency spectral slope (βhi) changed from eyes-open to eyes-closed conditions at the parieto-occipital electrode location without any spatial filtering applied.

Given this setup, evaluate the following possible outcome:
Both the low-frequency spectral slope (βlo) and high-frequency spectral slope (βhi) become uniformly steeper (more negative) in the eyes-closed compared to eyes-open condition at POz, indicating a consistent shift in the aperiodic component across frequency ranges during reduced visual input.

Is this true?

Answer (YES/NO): NO